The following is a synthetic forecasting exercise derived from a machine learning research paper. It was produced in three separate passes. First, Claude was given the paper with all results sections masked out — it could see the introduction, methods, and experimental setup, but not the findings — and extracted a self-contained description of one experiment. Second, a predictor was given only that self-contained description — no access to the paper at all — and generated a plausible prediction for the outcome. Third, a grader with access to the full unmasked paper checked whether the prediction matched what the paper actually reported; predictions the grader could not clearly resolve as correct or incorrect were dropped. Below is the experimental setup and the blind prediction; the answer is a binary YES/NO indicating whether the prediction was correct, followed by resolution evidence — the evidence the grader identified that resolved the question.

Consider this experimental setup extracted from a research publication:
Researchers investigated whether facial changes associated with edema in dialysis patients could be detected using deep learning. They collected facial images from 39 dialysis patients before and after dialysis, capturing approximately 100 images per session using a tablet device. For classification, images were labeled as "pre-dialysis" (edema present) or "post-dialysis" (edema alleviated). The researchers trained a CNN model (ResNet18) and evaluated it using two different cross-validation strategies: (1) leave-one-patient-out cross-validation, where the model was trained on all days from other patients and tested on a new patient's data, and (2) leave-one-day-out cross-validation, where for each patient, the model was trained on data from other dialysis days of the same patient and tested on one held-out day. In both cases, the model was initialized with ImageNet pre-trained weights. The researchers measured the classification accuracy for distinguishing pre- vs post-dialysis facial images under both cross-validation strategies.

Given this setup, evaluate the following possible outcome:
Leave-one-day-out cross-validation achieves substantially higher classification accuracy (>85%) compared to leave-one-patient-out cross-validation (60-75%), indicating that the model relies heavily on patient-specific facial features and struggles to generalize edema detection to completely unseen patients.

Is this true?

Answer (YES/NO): YES